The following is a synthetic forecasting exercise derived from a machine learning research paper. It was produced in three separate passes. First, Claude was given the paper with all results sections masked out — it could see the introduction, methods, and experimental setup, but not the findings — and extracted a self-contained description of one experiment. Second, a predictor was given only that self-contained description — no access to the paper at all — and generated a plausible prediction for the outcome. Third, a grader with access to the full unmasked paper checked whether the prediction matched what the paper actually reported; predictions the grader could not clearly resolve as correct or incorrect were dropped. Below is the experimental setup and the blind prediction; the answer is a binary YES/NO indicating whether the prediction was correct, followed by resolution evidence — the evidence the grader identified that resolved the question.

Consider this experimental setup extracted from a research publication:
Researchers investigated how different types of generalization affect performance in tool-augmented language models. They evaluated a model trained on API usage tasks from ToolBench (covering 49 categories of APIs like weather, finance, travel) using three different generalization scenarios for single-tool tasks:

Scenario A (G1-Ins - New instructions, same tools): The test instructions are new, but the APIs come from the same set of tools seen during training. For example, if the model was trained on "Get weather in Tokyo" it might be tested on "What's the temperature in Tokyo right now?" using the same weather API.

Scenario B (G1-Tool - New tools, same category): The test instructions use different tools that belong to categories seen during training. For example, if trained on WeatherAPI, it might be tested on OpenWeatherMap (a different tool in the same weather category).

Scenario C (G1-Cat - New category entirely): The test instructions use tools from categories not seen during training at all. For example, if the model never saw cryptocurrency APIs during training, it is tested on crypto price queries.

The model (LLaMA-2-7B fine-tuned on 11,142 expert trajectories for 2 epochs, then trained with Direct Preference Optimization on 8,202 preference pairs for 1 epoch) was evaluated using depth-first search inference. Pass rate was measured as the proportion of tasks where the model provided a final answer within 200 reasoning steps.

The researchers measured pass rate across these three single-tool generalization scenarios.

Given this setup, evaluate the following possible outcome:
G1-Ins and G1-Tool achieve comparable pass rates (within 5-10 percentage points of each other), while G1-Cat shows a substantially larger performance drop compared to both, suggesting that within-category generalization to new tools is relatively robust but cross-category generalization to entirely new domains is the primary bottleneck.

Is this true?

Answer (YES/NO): NO